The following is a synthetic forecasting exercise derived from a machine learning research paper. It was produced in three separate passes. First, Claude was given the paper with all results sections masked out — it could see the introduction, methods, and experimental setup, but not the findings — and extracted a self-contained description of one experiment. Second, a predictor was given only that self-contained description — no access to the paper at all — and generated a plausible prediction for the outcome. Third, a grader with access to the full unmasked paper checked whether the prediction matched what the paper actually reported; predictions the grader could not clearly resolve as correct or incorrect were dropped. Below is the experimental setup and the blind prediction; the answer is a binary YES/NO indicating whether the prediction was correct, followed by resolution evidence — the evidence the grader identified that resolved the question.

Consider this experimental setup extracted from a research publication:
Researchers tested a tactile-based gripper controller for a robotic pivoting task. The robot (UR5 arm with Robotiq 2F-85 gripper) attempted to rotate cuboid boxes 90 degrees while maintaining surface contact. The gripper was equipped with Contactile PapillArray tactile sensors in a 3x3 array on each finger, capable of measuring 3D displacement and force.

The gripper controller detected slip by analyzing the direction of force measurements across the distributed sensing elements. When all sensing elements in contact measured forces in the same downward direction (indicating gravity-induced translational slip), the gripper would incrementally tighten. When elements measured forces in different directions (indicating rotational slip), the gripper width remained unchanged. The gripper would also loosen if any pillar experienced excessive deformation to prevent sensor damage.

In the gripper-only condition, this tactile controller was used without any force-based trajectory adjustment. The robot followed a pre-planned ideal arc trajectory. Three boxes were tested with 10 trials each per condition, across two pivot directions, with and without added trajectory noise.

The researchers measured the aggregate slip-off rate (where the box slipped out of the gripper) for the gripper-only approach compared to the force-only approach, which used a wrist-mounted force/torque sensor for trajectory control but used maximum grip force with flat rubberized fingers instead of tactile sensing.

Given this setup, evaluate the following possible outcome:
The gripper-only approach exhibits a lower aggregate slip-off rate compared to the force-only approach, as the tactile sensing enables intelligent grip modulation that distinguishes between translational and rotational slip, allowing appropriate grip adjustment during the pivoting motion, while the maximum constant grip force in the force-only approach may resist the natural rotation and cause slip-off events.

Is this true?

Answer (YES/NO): NO